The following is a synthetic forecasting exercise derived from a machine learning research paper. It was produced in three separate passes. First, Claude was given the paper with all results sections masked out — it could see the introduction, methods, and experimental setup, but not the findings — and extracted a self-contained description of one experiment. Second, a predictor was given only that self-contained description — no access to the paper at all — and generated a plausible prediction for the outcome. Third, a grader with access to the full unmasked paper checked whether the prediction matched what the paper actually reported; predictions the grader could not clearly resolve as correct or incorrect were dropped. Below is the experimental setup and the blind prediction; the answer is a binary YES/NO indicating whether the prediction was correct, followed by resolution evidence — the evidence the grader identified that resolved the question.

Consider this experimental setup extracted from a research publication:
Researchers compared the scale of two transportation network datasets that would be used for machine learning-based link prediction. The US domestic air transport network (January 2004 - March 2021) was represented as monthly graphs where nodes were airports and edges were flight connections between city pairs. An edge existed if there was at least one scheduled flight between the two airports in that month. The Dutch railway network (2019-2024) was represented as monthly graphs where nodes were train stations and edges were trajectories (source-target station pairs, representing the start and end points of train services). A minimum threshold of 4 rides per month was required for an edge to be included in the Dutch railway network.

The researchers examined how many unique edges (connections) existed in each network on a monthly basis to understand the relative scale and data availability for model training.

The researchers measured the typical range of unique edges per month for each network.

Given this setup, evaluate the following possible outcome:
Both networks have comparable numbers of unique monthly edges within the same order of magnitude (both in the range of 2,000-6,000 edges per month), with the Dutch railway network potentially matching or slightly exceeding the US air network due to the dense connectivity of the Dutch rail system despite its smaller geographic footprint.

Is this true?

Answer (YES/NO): NO